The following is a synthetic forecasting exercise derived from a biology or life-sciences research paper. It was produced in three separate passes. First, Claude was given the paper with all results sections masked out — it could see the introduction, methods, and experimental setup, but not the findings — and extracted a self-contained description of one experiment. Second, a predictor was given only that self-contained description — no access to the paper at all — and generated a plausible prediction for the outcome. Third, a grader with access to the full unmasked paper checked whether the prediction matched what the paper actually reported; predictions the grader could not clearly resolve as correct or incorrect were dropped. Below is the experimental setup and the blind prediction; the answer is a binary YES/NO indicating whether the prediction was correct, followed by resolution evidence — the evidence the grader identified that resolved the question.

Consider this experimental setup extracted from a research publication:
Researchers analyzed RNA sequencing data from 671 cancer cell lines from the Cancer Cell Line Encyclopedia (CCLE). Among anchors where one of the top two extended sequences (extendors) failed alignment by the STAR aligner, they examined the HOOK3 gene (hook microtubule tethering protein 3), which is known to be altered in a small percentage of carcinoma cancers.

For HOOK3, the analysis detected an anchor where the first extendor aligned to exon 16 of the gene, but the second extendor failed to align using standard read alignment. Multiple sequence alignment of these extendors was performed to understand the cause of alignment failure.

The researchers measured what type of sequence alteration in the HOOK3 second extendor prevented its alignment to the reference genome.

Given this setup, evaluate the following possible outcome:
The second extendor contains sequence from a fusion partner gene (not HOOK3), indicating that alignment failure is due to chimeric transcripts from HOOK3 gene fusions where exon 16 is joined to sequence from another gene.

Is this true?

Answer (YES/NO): NO